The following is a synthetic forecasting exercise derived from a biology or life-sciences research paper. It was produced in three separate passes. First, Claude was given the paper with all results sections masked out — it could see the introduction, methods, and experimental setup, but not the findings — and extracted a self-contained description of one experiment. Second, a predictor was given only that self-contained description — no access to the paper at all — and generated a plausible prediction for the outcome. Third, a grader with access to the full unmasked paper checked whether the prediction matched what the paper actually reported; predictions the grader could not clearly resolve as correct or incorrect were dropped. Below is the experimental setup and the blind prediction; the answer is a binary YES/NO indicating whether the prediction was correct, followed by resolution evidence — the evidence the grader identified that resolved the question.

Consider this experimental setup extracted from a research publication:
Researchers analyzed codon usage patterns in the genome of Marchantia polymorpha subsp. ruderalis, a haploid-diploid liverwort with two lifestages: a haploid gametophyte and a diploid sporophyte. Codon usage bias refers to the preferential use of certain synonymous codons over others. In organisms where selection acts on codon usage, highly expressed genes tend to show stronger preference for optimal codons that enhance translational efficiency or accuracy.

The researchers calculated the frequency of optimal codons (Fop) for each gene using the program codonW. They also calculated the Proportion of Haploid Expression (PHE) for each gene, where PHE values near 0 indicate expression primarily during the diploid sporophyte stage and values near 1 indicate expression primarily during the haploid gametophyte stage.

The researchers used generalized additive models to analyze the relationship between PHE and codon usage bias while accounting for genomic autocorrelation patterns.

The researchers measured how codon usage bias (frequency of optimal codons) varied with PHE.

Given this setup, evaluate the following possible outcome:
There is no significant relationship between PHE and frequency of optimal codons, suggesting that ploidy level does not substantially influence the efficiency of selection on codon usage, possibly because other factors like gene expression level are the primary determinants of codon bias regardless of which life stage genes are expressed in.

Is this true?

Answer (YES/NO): NO